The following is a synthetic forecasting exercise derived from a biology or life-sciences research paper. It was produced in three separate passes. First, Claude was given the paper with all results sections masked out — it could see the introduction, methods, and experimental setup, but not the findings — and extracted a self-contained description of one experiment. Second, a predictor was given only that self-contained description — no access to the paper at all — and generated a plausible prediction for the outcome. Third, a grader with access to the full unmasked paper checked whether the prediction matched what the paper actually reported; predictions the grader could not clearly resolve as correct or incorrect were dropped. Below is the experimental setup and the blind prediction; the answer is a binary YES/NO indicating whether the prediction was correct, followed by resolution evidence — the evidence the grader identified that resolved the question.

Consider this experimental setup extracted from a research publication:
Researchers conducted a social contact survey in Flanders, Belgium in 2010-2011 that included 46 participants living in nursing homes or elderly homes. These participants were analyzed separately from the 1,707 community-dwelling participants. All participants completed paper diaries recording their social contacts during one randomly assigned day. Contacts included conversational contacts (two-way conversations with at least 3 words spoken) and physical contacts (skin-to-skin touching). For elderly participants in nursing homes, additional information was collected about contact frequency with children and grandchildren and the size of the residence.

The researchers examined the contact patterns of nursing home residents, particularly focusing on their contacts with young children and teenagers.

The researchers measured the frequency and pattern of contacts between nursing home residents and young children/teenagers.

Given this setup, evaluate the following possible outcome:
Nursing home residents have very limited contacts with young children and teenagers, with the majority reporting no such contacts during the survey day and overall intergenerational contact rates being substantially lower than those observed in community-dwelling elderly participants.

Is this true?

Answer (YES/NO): YES